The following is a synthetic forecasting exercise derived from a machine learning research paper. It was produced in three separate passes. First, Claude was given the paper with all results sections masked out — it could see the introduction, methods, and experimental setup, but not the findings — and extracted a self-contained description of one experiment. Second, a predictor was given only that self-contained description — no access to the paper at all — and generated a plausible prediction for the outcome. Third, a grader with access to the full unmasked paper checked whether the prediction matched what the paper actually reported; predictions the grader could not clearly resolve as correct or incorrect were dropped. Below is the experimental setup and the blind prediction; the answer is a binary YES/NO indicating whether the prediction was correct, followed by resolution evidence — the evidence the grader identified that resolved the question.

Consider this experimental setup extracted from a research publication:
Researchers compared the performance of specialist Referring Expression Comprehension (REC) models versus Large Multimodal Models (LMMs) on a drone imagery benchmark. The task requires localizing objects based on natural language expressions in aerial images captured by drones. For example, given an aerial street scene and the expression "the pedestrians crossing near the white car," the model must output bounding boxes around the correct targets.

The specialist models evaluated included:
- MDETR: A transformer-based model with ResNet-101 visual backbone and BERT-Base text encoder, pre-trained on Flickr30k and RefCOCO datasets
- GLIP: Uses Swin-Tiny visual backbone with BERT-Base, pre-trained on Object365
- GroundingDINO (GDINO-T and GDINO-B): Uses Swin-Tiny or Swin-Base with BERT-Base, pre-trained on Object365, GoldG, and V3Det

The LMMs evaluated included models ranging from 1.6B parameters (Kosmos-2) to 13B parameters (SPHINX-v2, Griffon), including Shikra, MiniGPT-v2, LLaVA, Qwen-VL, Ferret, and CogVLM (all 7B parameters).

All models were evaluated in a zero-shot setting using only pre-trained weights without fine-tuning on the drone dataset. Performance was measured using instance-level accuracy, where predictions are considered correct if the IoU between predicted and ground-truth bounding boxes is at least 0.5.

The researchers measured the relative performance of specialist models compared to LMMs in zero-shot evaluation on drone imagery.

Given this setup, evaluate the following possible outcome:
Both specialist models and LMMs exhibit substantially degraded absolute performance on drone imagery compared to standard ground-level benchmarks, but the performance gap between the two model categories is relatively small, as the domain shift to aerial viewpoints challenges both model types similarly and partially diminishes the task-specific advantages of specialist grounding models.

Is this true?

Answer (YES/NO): NO